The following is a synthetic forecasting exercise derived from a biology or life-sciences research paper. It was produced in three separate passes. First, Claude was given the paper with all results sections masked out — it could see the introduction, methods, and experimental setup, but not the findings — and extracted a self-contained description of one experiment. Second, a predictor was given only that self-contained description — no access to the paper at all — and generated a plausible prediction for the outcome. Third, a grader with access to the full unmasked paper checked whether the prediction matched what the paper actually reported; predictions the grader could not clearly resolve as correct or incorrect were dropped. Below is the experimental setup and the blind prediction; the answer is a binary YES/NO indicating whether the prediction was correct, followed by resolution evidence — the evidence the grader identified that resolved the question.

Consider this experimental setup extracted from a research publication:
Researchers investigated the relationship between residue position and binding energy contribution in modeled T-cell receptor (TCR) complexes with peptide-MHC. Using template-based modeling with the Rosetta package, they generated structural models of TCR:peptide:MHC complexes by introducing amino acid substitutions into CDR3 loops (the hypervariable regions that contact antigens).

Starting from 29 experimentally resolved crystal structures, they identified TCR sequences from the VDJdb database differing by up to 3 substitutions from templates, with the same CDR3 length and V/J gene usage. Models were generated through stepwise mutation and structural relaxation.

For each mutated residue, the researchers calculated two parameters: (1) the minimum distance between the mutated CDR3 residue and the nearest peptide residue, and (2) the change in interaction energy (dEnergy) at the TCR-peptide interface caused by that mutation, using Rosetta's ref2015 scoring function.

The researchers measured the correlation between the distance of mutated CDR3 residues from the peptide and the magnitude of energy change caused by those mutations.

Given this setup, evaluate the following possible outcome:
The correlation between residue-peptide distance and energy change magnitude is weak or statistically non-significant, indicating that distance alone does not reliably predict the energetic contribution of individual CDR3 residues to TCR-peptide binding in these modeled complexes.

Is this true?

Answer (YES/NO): NO